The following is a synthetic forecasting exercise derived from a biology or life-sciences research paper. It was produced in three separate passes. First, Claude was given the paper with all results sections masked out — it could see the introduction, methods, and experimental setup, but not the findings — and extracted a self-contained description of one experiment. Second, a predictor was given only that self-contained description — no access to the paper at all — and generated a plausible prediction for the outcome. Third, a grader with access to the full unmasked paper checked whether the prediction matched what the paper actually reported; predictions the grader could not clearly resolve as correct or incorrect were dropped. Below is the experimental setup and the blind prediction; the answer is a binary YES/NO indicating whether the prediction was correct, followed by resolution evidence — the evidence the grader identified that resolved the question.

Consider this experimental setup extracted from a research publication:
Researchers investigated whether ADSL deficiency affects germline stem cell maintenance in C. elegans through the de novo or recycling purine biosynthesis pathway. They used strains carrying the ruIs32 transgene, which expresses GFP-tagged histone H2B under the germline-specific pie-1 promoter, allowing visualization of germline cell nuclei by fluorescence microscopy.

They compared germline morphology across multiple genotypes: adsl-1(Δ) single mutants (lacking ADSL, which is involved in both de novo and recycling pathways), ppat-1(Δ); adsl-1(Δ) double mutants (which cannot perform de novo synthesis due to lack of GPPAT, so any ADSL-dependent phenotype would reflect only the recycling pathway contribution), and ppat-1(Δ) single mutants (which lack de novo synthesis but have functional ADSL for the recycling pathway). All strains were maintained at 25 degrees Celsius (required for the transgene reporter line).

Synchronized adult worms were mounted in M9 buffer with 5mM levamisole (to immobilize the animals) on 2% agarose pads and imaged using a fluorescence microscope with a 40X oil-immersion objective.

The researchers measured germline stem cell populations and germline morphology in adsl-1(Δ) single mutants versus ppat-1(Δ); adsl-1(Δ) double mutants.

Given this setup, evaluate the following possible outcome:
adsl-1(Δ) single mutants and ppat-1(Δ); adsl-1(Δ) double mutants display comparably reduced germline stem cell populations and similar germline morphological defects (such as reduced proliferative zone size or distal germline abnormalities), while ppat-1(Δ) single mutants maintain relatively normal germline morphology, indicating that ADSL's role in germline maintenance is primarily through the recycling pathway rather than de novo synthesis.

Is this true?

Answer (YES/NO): YES